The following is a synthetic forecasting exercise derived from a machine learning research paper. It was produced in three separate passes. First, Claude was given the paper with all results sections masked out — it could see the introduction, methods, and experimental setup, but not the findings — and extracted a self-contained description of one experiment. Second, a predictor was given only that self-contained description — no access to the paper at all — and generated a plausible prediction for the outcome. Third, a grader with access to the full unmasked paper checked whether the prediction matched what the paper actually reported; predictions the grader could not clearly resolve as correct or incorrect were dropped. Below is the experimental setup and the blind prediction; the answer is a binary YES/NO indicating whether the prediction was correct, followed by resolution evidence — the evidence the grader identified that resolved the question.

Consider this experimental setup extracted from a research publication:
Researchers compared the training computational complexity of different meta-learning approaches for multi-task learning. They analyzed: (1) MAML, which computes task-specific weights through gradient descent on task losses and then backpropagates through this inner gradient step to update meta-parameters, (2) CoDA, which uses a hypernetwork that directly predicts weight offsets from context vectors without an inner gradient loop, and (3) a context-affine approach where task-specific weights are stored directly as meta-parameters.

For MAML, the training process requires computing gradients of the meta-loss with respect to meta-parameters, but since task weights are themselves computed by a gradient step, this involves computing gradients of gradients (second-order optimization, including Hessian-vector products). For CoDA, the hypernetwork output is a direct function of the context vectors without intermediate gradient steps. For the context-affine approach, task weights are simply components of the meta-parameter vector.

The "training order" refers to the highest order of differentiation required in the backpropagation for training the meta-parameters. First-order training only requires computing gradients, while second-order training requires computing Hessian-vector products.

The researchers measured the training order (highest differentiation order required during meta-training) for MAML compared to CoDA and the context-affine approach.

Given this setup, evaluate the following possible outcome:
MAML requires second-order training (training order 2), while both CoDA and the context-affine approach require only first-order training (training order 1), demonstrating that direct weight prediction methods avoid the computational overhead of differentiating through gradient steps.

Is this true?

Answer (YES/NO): YES